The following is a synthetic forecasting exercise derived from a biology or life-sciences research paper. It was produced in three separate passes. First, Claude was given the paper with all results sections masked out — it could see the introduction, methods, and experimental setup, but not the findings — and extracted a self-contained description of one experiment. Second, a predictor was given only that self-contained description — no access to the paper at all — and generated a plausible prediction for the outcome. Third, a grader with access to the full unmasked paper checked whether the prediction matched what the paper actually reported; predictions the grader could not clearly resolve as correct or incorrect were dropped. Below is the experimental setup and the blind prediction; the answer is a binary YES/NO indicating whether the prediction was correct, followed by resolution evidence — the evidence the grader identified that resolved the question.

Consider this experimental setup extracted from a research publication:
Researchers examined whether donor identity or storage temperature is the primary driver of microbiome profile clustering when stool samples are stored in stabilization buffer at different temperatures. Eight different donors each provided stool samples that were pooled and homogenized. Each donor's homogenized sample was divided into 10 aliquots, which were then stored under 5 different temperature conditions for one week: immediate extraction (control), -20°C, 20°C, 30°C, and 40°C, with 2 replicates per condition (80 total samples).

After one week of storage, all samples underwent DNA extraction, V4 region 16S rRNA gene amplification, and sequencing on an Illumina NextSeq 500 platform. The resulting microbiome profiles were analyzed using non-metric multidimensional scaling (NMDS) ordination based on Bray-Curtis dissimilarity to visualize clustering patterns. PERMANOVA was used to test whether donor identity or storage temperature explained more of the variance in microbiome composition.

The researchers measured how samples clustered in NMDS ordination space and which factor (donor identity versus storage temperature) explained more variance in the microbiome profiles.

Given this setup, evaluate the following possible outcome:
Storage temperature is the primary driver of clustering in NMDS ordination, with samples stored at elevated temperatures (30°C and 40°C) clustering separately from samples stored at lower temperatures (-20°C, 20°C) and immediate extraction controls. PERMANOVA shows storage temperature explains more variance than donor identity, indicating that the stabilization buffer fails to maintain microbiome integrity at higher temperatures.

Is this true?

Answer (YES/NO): NO